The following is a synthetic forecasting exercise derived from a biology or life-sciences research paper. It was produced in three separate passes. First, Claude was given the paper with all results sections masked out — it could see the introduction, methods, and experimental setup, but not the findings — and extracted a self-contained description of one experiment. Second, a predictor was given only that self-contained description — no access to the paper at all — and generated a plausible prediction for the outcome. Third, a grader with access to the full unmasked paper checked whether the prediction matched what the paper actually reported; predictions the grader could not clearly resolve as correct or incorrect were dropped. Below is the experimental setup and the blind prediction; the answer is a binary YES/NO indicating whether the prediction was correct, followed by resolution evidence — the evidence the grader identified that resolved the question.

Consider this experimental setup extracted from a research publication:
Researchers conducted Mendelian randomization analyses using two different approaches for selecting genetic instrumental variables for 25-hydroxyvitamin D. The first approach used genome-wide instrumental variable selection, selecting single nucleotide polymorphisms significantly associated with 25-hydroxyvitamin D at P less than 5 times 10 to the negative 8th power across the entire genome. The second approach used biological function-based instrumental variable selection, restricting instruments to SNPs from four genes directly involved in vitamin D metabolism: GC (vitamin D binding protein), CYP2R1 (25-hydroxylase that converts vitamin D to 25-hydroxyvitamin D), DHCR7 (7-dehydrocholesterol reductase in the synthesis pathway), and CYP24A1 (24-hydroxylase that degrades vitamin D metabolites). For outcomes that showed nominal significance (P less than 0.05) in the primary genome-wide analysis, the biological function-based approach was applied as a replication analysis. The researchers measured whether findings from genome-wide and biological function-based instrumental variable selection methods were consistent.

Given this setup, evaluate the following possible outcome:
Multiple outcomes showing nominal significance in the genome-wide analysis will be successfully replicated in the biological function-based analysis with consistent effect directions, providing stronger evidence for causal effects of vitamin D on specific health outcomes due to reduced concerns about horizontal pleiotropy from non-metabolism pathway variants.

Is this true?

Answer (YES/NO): NO